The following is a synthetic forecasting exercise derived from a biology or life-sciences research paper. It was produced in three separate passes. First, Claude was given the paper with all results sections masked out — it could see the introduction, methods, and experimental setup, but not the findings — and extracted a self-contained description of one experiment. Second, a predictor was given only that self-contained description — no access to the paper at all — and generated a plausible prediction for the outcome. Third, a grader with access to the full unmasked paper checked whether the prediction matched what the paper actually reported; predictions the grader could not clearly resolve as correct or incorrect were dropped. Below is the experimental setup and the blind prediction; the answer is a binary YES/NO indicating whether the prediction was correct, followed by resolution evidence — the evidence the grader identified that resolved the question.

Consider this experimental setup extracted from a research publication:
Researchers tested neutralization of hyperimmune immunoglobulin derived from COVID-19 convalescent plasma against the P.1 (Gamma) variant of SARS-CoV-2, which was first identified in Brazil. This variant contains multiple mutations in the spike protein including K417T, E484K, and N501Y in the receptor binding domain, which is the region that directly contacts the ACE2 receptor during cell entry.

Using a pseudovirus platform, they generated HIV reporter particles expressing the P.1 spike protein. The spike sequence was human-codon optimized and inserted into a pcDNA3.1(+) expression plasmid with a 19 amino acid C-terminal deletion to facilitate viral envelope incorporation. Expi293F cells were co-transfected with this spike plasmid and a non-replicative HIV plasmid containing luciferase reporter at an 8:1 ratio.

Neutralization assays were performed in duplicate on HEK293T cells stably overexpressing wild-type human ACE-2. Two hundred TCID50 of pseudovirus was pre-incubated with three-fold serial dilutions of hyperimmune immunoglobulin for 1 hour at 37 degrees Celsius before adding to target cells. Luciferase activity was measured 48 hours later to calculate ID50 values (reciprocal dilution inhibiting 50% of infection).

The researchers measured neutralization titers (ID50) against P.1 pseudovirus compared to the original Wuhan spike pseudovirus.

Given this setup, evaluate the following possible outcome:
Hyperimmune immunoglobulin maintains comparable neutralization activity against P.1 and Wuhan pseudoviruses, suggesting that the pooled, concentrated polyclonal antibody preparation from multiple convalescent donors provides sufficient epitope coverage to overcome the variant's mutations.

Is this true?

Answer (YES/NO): NO